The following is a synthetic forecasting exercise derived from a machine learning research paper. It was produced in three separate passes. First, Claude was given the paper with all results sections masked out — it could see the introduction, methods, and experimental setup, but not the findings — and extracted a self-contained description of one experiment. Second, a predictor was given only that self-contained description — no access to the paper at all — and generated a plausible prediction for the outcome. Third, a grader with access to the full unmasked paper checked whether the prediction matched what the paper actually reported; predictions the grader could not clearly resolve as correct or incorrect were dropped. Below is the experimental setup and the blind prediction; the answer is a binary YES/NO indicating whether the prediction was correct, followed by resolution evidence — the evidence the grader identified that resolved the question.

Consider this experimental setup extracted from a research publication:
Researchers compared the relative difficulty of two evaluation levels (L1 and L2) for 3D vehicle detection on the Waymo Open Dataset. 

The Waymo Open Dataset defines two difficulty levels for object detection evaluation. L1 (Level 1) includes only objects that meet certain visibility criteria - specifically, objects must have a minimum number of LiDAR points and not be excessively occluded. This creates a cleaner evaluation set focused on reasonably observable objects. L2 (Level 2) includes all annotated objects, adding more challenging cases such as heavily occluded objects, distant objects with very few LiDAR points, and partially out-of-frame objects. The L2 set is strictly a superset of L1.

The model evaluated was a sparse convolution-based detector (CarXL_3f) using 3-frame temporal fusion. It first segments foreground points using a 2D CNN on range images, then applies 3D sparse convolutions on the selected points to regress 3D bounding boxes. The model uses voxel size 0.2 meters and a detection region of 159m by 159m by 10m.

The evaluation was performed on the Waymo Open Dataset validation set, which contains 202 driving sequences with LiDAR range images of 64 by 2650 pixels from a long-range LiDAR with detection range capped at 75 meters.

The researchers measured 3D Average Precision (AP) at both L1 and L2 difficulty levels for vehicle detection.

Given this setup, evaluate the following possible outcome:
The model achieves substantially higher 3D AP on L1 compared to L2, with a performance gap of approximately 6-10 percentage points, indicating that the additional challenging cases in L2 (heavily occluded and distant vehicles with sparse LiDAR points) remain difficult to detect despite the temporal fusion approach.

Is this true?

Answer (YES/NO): YES